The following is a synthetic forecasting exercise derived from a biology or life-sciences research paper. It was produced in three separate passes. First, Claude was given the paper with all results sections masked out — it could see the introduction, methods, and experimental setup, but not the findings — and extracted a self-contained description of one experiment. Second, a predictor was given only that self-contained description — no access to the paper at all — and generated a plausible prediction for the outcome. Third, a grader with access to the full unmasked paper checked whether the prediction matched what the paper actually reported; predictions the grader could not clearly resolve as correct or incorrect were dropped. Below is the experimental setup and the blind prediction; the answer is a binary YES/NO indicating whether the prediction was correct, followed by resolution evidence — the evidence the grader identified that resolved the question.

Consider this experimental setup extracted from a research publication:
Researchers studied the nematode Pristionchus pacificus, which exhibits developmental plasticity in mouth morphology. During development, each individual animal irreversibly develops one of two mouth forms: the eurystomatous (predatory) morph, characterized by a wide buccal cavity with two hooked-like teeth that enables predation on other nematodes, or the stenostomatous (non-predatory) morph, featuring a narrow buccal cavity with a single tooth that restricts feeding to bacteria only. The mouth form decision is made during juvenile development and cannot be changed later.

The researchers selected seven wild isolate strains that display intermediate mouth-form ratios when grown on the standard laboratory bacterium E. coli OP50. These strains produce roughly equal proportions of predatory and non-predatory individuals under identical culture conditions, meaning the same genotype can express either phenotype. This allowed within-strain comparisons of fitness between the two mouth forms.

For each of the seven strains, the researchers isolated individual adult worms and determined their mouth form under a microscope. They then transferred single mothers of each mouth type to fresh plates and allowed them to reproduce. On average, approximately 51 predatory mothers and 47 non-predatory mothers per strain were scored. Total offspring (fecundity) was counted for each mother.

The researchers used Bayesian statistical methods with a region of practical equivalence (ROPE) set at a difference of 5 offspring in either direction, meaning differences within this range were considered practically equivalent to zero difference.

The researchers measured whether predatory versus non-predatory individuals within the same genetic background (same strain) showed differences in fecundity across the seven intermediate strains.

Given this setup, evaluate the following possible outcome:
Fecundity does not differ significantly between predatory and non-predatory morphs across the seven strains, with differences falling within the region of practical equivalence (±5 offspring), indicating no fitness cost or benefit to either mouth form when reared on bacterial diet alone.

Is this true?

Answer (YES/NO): NO